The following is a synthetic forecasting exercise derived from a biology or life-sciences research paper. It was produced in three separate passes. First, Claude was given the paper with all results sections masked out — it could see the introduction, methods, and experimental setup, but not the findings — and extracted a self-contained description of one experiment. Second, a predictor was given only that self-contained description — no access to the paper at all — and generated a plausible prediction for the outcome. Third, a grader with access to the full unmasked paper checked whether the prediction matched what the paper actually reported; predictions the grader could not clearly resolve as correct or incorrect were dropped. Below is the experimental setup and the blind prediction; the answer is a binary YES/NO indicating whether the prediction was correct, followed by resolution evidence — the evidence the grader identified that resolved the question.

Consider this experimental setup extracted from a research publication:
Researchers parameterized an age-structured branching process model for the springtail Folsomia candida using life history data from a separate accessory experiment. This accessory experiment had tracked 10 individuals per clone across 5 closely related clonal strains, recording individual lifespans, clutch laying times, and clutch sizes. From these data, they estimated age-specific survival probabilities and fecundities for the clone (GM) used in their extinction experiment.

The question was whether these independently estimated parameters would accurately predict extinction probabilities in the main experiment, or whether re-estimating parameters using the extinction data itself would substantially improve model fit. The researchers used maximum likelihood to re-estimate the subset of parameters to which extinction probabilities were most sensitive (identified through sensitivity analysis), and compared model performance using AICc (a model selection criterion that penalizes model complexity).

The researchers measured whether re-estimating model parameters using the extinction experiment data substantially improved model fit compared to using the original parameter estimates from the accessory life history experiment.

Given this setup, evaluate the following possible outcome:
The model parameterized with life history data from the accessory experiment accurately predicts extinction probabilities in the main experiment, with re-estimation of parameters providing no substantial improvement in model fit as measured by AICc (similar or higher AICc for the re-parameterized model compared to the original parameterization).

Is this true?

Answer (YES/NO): YES